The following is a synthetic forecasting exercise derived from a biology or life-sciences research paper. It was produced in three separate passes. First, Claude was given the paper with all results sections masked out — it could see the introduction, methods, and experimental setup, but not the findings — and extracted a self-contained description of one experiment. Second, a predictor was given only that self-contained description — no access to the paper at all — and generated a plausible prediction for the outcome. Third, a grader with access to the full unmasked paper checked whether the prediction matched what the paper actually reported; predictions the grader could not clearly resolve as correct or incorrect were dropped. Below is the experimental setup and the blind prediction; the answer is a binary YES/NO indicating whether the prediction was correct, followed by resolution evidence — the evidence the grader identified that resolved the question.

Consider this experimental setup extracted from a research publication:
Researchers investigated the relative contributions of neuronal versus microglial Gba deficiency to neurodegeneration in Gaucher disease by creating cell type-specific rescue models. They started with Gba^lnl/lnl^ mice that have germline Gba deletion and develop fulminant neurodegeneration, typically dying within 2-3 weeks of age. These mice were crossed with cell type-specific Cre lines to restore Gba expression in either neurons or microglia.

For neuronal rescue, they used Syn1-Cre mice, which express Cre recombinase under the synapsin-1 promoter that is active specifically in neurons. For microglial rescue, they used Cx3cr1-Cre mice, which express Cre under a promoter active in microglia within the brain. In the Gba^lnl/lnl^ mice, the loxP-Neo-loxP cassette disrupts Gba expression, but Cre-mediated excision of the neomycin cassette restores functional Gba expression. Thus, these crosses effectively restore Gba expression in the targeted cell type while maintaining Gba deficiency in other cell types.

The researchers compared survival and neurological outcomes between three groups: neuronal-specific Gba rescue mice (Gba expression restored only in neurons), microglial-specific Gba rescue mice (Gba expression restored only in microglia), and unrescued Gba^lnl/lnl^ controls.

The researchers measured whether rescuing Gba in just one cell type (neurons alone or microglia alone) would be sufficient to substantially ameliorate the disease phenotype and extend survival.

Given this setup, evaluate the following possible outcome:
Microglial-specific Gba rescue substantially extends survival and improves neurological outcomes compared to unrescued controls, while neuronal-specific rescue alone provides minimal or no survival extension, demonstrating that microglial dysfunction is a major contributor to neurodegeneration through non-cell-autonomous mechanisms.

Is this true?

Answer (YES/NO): NO